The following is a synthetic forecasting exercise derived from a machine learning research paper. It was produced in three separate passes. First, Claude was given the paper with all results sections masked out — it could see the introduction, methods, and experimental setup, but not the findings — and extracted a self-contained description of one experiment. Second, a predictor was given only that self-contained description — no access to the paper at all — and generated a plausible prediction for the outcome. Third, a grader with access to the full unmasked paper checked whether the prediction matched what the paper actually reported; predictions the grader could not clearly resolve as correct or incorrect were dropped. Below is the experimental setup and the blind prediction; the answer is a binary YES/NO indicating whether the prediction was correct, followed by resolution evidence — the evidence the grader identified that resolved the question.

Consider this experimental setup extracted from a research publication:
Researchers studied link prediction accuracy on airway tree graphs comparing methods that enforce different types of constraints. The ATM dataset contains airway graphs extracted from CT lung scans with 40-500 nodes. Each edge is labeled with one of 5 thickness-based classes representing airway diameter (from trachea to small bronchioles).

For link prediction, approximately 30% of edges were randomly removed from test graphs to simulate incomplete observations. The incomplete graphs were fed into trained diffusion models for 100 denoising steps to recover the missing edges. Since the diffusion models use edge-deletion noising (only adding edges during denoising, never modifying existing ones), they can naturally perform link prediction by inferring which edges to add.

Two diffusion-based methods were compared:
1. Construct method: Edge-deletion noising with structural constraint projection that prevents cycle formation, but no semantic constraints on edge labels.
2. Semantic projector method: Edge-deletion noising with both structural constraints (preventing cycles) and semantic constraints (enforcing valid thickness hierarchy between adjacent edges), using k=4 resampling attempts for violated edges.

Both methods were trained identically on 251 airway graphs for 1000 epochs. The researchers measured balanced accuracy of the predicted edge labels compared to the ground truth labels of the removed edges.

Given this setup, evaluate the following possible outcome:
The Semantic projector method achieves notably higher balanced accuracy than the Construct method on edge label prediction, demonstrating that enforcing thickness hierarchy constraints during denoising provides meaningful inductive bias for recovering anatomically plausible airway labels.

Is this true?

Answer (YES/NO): NO